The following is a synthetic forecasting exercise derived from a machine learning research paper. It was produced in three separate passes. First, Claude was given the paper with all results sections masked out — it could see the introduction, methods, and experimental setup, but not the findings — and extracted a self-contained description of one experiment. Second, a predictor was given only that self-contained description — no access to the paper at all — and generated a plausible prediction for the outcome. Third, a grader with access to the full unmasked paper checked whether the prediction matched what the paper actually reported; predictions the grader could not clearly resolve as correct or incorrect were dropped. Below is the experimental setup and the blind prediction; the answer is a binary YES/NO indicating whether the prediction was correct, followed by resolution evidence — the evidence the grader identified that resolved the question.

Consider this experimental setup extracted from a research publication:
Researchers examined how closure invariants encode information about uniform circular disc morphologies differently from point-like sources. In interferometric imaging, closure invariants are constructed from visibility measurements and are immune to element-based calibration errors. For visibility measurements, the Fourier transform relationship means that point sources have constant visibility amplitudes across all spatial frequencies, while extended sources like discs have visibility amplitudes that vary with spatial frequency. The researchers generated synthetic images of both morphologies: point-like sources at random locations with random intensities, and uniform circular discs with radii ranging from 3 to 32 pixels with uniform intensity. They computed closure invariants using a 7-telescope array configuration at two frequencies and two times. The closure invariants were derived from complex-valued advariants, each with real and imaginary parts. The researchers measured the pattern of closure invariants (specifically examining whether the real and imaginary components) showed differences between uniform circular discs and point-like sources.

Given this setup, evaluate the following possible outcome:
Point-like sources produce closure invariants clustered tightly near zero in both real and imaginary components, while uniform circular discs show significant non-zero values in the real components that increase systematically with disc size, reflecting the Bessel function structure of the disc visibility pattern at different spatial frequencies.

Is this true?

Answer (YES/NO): NO